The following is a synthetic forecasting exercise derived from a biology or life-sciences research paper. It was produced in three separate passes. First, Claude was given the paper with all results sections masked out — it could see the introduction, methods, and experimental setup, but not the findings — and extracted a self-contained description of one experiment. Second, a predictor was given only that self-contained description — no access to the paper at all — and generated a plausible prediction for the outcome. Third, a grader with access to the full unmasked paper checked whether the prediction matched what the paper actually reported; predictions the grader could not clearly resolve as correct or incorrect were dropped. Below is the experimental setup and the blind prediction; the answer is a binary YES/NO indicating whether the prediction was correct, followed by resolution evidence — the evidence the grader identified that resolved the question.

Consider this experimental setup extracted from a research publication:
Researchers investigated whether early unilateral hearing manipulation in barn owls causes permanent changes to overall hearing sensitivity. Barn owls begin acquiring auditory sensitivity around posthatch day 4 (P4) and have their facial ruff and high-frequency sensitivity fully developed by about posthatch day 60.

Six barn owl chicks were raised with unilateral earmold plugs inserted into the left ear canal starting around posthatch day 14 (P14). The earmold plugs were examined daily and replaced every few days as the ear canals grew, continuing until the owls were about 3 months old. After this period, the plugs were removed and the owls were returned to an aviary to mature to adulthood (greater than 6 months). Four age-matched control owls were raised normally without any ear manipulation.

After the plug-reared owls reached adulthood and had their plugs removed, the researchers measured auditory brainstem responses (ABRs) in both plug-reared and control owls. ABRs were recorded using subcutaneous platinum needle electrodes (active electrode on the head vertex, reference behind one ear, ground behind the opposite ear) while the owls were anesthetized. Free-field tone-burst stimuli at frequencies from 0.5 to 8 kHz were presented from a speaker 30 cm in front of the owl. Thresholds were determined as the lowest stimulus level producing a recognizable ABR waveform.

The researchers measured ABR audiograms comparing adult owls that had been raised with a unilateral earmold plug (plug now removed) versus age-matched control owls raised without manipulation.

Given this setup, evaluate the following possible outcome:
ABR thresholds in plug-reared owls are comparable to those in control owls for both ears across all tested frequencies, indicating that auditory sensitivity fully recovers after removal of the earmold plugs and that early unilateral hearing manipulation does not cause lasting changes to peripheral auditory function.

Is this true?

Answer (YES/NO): NO